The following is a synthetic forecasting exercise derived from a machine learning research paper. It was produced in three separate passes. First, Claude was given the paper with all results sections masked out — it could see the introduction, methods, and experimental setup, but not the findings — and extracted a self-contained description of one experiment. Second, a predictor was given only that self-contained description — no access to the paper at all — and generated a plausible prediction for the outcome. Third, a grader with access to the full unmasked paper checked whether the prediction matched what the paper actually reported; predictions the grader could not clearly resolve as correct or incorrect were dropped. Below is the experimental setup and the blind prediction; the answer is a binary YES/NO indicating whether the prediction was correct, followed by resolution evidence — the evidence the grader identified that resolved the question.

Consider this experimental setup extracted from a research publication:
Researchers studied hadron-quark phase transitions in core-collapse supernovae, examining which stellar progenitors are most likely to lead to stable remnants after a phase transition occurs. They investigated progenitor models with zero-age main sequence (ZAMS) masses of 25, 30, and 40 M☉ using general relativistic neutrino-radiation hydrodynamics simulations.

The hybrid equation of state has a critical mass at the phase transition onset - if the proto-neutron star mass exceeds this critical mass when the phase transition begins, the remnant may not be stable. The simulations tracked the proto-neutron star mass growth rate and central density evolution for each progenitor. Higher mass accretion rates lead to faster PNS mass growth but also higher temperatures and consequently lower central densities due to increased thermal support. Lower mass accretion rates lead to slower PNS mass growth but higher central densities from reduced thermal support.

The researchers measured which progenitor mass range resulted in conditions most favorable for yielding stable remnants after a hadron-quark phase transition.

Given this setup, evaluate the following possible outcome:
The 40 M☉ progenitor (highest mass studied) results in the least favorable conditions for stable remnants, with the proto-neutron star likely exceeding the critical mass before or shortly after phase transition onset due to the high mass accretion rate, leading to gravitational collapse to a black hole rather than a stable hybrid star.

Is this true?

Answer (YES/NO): NO